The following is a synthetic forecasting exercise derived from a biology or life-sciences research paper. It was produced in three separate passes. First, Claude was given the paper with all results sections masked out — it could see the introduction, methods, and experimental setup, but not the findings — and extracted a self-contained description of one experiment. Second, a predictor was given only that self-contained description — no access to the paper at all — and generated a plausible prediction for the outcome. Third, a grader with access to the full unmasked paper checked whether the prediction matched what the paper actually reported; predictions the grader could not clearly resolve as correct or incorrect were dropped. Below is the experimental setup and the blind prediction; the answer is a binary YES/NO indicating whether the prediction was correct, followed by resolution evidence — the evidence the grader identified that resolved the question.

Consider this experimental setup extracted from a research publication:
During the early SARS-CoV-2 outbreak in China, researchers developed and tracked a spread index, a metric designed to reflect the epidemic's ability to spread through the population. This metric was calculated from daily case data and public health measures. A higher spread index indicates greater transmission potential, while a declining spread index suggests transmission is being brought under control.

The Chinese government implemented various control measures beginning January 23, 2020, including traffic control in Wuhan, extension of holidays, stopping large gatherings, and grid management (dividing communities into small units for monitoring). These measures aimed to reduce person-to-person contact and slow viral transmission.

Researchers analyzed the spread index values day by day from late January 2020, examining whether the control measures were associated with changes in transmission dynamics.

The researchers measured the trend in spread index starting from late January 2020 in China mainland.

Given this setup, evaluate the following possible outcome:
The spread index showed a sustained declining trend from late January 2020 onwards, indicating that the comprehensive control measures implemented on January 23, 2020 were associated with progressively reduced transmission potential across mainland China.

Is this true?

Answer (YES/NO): YES